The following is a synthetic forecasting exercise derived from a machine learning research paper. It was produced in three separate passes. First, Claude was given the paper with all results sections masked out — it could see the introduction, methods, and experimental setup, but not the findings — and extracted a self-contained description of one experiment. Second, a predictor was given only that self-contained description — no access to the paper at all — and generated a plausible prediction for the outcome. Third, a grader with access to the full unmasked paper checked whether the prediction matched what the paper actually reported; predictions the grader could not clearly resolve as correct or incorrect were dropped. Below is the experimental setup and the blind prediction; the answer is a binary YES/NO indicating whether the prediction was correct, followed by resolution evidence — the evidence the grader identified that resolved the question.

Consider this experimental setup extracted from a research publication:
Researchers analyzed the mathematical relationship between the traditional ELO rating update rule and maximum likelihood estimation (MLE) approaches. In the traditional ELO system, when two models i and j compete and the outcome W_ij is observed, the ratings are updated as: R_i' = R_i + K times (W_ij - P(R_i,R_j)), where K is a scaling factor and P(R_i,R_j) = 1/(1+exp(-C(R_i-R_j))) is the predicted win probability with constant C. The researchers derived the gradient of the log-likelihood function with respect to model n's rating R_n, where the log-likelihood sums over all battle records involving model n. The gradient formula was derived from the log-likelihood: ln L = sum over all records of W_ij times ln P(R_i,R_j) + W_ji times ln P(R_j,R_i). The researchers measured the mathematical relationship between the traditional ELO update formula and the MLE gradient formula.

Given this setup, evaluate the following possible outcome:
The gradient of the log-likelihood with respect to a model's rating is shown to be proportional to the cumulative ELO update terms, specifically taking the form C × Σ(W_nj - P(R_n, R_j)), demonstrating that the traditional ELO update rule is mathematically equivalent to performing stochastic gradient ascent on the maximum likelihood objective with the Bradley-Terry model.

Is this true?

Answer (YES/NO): YES